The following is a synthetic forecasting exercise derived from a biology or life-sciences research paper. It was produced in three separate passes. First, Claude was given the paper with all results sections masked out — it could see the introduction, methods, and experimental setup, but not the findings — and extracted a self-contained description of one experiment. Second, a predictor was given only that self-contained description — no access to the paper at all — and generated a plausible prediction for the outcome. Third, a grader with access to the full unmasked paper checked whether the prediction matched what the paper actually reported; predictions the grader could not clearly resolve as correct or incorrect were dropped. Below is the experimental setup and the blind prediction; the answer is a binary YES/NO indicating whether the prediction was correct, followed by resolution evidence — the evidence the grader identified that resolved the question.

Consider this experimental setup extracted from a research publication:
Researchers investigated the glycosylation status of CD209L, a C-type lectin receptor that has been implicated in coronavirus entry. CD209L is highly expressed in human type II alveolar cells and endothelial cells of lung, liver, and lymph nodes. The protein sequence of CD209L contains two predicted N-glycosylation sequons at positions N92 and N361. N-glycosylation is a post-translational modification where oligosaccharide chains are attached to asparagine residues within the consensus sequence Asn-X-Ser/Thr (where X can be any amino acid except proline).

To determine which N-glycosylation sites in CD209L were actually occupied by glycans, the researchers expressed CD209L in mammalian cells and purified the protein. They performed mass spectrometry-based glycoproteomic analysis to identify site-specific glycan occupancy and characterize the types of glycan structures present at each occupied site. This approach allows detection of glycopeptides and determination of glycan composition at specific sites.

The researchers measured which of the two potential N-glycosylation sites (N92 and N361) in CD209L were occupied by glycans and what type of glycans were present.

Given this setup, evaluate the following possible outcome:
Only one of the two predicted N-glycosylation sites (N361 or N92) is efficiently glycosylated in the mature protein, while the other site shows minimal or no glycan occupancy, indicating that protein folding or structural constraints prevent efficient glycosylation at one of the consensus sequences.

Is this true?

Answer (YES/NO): YES